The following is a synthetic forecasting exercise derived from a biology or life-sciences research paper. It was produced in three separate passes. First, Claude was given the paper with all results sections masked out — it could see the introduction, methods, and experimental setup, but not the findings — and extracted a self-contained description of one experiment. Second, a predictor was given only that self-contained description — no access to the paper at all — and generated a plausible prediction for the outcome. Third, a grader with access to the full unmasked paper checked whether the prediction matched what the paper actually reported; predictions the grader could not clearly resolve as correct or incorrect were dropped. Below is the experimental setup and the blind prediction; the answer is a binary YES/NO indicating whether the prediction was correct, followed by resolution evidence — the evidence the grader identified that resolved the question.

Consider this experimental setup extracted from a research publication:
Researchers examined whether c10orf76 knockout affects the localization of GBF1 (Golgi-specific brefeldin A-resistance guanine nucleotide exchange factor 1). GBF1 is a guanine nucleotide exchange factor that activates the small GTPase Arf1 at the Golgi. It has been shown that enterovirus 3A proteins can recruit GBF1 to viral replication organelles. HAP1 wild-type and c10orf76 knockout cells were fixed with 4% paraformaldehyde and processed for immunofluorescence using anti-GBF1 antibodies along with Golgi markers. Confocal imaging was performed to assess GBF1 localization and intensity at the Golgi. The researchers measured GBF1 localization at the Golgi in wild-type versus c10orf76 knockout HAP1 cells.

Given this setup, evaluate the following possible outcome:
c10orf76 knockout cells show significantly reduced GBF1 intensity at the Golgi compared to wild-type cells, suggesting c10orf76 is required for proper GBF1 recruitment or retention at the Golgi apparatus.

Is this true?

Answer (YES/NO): YES